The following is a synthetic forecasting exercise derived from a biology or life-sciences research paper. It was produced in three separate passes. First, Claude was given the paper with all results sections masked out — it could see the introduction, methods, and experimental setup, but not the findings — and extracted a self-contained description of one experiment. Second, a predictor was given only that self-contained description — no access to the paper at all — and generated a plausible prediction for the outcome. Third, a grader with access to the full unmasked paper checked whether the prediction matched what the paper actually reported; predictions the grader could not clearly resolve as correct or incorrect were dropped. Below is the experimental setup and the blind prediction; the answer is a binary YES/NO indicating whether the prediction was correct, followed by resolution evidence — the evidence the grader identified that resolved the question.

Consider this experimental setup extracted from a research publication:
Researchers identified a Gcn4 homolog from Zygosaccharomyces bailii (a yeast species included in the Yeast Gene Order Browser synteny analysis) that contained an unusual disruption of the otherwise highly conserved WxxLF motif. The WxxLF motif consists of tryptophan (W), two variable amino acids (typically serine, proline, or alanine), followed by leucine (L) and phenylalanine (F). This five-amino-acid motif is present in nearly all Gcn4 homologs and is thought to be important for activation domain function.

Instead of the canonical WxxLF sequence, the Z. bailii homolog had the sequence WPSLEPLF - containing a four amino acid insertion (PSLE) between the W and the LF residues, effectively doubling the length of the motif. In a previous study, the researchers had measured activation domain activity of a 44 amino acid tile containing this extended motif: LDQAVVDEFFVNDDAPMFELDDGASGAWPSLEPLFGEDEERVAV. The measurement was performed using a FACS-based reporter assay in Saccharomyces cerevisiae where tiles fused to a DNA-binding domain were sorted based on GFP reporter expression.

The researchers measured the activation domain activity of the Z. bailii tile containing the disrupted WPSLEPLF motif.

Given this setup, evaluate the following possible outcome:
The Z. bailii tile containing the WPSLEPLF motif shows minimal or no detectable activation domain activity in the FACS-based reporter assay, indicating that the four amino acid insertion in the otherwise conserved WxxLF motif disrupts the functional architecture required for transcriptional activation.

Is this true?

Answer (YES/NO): NO